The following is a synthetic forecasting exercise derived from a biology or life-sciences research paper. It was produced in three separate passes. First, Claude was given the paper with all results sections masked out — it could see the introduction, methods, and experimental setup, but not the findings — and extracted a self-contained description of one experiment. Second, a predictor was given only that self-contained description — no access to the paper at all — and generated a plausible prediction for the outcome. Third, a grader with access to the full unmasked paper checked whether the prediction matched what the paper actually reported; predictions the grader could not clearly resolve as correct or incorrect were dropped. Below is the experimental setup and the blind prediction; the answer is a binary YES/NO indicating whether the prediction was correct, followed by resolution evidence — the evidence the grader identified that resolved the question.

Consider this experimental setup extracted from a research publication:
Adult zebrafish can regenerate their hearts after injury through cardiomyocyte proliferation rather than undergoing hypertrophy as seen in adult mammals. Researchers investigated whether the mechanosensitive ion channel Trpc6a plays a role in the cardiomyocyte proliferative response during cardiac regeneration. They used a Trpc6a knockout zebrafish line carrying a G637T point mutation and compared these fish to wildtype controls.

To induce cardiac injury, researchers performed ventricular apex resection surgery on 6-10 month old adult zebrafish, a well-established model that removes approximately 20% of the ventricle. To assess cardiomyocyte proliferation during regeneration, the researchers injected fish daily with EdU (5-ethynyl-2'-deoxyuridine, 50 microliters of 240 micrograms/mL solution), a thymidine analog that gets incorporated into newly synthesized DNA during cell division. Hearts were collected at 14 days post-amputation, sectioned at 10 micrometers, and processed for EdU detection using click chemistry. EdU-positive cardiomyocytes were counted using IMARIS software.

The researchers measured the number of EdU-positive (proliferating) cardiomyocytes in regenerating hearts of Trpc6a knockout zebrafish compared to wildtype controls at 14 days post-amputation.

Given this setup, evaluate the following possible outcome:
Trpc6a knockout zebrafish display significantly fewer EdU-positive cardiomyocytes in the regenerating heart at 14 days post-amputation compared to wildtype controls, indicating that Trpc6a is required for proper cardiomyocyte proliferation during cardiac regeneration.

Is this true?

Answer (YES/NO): YES